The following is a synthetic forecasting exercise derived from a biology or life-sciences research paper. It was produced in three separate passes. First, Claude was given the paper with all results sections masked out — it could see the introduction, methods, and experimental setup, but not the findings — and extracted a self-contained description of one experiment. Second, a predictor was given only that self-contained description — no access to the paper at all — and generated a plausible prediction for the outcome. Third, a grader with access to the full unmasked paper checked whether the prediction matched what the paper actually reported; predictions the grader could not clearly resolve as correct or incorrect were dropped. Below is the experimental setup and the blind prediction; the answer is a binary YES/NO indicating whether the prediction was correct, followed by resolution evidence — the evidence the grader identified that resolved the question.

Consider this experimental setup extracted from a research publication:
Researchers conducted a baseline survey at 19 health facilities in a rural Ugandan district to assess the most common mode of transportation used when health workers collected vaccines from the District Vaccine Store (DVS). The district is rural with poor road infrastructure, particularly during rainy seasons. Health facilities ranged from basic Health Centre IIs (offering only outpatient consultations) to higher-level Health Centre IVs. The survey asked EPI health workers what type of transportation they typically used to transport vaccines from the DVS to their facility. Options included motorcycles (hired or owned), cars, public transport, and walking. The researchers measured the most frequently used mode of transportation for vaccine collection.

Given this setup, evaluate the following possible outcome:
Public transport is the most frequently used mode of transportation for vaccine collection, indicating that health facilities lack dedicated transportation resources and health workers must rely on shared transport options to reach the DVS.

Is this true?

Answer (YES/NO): NO